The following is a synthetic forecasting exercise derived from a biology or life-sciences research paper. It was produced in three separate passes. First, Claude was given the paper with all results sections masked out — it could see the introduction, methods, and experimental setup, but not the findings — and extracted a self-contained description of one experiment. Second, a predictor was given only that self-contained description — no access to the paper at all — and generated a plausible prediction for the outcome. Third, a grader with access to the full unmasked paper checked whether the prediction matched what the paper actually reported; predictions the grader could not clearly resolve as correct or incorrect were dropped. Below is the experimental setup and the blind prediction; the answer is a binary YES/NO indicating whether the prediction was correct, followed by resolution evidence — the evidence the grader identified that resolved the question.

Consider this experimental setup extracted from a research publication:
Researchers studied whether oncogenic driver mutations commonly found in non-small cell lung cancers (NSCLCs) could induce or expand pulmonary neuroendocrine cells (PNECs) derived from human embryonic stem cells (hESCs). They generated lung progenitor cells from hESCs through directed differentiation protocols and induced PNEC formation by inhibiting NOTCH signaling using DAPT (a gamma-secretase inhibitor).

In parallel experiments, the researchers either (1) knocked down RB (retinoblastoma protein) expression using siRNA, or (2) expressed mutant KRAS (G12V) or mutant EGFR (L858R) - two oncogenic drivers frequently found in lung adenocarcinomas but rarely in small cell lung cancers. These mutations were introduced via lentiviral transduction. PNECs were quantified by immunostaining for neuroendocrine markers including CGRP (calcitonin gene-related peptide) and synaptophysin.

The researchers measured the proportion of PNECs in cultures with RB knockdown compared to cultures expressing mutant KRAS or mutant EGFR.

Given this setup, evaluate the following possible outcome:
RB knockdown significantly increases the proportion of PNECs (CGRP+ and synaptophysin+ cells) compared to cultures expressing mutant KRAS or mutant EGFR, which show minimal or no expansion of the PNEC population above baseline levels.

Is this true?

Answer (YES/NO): YES